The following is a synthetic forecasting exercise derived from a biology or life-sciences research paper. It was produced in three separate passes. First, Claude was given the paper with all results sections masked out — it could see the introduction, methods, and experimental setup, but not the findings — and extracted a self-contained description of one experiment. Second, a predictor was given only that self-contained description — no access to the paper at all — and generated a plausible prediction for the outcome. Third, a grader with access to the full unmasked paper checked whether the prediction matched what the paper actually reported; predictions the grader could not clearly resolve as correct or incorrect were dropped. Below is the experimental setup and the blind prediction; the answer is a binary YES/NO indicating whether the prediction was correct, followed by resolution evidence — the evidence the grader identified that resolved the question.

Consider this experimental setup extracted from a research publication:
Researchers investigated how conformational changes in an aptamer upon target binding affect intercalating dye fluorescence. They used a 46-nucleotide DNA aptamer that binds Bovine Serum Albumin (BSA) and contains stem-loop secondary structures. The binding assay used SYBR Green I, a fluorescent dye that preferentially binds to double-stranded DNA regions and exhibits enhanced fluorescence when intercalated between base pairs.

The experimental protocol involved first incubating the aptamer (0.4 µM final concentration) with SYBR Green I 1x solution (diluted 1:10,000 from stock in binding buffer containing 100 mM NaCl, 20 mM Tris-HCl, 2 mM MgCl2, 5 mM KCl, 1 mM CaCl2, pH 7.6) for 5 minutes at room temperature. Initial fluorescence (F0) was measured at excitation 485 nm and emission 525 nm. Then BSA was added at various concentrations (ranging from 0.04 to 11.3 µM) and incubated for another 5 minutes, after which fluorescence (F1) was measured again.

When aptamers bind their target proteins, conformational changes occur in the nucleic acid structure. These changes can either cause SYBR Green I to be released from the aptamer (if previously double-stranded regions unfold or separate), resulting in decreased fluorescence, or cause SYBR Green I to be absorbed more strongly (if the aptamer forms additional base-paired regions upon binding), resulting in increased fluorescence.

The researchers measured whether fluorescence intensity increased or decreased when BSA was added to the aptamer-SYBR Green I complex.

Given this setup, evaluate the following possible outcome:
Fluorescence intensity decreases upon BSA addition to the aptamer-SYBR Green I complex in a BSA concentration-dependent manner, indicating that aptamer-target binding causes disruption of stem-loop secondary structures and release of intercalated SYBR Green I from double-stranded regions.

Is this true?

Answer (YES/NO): NO